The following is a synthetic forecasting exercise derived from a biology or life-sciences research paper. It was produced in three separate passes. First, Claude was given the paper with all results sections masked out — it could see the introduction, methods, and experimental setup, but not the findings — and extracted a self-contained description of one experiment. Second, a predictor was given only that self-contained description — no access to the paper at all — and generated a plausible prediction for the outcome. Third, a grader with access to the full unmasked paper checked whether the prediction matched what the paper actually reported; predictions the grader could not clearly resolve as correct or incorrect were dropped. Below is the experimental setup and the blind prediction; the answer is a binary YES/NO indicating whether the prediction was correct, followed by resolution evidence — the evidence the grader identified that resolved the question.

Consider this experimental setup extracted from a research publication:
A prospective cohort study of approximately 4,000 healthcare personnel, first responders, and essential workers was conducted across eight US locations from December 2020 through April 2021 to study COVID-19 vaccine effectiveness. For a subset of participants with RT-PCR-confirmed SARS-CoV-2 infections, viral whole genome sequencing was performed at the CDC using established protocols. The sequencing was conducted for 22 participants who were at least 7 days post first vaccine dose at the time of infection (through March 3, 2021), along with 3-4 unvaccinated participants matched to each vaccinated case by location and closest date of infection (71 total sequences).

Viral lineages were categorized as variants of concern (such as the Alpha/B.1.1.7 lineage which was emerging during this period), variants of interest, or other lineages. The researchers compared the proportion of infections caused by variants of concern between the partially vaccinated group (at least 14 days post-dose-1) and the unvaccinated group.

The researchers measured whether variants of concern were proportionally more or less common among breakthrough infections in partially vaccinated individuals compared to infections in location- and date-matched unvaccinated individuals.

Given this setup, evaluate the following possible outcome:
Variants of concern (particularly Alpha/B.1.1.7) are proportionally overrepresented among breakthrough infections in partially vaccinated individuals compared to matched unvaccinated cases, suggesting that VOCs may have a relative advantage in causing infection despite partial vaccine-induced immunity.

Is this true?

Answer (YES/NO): NO